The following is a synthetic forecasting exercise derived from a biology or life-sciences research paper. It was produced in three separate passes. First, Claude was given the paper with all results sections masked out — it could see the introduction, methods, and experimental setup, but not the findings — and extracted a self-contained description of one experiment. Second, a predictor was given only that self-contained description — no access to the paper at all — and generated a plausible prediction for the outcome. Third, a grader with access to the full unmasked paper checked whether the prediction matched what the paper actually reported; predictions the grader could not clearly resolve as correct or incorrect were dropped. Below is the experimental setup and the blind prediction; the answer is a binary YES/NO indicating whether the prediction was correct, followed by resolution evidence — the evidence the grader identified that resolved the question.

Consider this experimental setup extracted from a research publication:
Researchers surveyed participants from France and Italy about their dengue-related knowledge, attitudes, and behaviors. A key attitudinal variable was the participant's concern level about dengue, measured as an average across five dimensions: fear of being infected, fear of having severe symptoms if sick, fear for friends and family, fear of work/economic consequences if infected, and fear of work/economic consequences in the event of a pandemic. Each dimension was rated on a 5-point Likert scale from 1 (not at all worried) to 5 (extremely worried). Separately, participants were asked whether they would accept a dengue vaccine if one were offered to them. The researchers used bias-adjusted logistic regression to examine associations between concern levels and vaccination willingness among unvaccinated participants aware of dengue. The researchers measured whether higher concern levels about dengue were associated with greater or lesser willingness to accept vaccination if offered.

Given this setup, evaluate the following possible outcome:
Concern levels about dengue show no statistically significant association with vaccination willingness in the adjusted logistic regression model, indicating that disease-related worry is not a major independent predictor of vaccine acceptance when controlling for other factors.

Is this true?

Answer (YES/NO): NO